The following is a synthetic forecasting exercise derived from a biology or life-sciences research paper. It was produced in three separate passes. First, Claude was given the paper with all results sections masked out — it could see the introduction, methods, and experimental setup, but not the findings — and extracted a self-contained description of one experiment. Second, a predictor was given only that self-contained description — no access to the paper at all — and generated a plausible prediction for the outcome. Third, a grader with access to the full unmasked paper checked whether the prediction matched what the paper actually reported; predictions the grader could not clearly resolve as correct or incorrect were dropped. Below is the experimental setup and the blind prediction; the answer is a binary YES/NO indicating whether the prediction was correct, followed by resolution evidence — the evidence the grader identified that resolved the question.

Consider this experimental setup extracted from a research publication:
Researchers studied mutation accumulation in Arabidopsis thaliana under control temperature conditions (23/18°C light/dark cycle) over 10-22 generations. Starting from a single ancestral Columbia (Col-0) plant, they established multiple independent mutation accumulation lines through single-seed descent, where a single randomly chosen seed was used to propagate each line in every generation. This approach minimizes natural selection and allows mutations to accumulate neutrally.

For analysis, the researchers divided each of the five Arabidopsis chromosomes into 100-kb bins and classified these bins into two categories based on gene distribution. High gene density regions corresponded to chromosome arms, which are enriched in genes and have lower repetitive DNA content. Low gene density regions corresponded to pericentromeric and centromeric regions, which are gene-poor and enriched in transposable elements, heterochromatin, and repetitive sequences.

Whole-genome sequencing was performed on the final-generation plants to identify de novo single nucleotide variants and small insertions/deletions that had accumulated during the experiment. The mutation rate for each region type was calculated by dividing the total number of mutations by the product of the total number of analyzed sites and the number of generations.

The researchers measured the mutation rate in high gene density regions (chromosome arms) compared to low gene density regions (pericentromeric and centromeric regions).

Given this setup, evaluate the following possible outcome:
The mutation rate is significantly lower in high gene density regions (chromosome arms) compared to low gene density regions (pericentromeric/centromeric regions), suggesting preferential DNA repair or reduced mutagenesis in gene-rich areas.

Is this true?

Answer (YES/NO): NO